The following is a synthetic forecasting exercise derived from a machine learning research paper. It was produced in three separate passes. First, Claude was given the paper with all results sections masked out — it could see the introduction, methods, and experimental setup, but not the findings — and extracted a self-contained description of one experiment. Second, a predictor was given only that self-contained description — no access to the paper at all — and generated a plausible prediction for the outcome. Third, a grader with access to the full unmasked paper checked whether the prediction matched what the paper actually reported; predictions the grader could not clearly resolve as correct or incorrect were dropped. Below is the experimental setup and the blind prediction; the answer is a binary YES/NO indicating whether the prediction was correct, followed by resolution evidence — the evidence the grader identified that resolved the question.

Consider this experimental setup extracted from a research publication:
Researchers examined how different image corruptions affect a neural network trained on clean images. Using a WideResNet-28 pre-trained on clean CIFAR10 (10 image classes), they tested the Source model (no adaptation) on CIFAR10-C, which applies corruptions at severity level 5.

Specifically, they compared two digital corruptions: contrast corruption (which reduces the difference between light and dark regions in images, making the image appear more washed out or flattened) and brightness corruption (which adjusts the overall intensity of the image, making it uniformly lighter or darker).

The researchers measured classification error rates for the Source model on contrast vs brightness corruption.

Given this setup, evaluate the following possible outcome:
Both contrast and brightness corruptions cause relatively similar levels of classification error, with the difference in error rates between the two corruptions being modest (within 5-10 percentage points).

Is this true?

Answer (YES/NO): NO